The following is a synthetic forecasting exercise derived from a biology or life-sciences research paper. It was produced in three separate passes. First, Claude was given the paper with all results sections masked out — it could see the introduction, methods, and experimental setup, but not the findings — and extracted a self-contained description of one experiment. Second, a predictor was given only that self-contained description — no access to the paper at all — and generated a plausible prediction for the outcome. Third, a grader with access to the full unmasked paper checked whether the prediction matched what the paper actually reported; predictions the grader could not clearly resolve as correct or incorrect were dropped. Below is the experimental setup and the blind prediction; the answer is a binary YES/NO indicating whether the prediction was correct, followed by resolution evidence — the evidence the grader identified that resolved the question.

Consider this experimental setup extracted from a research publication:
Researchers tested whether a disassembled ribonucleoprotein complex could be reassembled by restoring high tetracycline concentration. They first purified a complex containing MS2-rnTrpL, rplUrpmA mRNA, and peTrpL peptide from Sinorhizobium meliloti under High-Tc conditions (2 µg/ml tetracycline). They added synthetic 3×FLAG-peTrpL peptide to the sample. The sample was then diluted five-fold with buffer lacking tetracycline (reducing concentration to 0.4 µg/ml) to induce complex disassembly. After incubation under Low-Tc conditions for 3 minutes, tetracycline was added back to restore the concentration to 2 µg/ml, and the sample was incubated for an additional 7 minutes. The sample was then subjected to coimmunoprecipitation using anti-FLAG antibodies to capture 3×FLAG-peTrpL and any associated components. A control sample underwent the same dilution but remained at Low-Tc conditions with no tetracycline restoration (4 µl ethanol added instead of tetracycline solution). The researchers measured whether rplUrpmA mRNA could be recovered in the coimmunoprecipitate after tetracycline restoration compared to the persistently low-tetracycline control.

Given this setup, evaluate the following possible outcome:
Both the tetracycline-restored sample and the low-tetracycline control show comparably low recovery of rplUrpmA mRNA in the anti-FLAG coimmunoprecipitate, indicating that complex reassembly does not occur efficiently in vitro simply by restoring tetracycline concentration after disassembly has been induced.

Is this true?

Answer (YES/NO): NO